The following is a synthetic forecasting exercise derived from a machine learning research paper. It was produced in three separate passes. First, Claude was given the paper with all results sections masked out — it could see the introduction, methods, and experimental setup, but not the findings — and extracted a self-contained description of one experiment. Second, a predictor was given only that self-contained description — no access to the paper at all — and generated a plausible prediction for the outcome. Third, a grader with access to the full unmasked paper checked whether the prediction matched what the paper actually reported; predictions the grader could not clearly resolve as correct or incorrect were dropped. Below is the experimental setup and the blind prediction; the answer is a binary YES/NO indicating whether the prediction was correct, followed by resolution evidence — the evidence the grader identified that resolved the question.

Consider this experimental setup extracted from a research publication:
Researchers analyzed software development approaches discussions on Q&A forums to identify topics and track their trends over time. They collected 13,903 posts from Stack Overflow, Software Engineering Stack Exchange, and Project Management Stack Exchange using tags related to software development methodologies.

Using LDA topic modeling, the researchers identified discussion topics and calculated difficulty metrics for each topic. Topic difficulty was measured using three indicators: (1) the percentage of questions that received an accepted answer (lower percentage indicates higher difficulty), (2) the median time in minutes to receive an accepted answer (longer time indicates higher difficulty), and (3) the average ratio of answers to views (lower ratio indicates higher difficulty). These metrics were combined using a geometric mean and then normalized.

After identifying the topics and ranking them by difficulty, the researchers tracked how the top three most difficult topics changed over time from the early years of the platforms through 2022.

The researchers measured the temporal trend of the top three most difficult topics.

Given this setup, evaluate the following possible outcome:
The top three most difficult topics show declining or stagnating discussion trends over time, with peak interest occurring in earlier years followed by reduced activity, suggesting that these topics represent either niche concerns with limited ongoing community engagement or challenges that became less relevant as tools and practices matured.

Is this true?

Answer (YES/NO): NO